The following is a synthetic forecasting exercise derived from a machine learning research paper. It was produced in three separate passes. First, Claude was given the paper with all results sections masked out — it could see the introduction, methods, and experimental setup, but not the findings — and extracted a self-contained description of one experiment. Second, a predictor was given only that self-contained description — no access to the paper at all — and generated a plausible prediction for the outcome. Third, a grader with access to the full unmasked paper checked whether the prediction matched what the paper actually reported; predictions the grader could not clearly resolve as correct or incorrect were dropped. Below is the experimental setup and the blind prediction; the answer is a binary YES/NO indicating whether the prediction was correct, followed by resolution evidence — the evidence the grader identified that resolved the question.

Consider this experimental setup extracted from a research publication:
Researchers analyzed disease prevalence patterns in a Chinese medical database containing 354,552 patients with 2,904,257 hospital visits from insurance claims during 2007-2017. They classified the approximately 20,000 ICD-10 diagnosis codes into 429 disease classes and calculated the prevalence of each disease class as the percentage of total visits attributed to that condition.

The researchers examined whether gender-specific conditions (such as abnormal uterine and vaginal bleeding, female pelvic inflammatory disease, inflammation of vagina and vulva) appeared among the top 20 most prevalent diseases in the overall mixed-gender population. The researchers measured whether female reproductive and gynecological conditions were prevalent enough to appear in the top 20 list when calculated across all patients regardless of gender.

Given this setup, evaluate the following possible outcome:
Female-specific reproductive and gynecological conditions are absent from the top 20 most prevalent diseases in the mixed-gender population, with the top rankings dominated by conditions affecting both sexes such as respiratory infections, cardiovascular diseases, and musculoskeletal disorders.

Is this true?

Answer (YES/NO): NO